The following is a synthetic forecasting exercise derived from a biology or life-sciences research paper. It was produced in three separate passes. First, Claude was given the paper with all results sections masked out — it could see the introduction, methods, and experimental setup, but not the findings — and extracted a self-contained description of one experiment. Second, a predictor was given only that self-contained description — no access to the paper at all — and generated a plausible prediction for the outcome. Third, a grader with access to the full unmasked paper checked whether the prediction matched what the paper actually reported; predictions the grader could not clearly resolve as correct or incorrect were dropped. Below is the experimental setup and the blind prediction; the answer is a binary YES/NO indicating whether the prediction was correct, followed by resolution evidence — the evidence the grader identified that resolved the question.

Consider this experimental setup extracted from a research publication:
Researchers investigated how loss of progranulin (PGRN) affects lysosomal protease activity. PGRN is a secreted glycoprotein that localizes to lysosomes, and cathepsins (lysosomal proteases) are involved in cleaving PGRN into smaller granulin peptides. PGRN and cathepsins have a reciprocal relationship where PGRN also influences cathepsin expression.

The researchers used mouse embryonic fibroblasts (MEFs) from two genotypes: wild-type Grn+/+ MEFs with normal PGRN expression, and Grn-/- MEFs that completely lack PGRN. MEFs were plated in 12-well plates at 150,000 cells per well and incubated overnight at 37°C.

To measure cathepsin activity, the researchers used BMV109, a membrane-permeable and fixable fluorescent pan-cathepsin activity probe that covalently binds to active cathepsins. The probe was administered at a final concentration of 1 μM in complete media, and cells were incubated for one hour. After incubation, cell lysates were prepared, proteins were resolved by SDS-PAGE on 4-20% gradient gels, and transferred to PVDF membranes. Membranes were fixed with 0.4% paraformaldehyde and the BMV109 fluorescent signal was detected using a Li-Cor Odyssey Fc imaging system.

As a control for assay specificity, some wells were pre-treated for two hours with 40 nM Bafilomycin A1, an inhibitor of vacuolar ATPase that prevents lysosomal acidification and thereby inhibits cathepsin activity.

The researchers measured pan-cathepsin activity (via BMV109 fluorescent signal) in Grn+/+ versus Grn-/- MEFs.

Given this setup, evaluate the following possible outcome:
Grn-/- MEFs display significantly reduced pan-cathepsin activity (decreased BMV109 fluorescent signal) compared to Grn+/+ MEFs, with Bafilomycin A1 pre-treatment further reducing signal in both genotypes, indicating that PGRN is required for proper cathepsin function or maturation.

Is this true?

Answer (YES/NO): NO